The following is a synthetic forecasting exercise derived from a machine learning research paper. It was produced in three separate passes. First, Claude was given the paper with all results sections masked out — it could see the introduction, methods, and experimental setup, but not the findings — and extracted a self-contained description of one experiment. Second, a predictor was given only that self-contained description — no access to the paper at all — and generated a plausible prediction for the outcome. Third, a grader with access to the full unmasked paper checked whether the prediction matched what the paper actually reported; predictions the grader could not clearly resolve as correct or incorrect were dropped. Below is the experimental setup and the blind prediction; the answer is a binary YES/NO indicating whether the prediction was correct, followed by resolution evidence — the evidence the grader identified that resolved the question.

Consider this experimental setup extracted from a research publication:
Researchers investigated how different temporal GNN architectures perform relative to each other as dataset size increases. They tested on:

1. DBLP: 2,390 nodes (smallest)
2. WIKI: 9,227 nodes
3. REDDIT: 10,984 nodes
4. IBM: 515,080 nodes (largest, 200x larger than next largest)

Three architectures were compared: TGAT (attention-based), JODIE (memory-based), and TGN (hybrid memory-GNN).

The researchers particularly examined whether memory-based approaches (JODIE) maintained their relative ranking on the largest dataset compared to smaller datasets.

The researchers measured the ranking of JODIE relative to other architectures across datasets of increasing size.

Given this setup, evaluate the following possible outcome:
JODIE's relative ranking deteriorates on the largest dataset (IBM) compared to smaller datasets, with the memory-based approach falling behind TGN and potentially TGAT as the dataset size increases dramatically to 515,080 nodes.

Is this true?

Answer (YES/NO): YES